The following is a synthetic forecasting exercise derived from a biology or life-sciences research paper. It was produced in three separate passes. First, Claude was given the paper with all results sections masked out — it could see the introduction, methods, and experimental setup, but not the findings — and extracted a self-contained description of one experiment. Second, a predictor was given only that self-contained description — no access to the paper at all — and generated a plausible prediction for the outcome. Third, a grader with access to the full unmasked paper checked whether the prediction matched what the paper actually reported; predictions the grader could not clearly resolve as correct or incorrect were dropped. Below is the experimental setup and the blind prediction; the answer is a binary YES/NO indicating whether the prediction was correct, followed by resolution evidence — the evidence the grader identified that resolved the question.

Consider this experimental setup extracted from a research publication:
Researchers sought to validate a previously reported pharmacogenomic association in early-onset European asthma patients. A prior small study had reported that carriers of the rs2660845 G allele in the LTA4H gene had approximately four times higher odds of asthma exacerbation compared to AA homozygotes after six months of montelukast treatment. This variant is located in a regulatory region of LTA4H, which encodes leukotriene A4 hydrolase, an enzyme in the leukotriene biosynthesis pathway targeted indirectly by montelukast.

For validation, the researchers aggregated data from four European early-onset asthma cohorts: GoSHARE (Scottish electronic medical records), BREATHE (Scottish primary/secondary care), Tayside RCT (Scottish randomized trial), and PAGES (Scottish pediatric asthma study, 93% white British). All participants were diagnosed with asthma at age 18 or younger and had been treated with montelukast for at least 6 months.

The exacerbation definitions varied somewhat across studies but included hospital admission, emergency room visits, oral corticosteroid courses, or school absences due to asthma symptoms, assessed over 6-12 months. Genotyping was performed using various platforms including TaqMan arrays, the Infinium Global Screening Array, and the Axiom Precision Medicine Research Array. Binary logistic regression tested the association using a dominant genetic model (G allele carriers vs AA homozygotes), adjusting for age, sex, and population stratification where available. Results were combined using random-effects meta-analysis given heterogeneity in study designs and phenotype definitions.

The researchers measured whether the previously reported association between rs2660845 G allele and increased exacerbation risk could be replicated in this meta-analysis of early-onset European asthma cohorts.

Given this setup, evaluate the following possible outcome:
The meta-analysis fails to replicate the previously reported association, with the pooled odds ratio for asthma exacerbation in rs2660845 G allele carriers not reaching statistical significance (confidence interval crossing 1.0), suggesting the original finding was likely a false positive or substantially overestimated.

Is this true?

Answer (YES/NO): NO